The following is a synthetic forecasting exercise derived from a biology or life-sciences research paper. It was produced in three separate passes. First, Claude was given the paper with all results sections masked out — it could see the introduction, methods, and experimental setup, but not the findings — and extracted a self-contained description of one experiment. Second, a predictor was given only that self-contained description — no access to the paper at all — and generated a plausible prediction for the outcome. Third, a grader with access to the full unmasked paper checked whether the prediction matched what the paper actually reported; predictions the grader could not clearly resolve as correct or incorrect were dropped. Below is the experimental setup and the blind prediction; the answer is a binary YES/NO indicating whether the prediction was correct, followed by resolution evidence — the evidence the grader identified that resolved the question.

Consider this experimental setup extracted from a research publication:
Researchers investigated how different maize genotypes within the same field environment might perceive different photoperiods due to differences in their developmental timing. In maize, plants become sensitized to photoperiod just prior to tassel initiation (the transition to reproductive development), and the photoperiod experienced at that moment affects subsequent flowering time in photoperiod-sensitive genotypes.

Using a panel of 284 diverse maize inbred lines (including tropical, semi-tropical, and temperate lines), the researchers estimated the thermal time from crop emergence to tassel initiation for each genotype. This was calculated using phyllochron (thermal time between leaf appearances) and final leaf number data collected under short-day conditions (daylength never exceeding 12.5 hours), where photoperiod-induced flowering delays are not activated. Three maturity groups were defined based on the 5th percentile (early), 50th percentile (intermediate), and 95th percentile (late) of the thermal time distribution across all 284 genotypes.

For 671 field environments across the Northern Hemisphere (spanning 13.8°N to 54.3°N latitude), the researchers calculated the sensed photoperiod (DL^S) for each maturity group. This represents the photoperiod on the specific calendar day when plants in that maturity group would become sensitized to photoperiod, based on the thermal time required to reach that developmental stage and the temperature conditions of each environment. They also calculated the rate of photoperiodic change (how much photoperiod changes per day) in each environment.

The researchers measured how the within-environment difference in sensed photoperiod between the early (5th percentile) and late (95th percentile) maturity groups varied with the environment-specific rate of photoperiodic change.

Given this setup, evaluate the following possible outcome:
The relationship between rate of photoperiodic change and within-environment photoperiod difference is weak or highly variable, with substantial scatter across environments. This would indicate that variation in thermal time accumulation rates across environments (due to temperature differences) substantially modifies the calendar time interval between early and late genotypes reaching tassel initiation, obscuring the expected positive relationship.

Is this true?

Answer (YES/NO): NO